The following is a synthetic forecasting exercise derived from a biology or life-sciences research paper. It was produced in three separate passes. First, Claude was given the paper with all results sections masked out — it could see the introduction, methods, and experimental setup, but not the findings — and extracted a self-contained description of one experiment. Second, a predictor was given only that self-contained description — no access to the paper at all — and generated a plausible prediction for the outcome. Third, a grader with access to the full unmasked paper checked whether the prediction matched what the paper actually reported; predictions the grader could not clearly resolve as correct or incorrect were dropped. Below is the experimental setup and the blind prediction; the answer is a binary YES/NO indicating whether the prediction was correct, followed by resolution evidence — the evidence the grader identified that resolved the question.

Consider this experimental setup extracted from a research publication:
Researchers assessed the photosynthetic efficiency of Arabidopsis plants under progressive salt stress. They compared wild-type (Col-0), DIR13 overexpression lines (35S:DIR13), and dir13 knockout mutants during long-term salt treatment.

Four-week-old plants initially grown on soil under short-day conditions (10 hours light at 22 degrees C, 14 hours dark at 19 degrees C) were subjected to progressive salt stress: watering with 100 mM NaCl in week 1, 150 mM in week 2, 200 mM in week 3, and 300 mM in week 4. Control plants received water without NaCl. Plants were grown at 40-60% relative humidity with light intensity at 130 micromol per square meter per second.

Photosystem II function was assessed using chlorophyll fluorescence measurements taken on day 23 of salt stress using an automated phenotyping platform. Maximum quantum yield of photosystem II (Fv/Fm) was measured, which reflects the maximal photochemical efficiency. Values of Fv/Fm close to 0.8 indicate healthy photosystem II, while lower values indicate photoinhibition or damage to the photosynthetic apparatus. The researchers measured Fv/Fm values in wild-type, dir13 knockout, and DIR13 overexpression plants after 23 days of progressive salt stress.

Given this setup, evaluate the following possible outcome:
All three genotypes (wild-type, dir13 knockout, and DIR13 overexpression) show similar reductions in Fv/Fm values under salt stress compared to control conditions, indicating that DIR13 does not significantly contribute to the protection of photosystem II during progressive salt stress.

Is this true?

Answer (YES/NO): NO